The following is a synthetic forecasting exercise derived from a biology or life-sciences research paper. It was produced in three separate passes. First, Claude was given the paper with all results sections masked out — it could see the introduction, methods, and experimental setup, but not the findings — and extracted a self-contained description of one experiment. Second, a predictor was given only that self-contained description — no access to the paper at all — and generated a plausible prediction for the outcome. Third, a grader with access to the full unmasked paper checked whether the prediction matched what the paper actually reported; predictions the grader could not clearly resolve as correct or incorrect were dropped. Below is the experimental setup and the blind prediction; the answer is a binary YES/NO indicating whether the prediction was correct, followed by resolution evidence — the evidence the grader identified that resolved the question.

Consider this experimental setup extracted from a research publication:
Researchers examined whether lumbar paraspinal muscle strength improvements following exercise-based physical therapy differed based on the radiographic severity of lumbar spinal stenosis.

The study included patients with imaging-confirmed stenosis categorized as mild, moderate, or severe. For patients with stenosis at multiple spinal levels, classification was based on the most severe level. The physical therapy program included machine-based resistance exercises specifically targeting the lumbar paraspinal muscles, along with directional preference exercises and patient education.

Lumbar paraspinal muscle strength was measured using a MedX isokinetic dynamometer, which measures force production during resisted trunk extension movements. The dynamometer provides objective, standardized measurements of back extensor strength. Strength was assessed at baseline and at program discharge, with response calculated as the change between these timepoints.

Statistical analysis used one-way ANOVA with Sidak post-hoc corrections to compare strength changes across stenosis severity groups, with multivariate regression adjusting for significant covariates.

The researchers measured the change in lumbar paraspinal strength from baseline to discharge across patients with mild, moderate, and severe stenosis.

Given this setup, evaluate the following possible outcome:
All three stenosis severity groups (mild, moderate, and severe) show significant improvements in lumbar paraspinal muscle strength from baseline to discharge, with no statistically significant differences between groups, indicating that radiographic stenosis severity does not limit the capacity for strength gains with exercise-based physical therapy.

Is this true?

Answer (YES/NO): YES